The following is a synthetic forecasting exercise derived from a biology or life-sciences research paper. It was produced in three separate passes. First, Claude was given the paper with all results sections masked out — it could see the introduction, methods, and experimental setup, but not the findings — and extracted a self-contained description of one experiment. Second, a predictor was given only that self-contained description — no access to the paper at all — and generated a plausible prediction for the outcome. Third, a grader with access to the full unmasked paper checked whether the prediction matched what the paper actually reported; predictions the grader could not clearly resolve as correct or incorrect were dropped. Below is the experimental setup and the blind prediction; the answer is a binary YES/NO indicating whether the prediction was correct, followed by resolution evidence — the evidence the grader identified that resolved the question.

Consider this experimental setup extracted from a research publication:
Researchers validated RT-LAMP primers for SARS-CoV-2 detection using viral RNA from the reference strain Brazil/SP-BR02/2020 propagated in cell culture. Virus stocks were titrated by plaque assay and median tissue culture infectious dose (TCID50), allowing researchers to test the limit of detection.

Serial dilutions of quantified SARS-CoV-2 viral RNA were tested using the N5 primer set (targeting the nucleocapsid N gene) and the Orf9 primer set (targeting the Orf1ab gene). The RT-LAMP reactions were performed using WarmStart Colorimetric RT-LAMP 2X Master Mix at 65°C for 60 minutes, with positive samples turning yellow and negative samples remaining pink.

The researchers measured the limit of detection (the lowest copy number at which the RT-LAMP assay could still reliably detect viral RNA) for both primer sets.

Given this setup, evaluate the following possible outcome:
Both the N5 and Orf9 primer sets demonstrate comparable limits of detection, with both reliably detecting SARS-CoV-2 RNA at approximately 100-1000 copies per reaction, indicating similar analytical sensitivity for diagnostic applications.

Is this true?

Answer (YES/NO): NO